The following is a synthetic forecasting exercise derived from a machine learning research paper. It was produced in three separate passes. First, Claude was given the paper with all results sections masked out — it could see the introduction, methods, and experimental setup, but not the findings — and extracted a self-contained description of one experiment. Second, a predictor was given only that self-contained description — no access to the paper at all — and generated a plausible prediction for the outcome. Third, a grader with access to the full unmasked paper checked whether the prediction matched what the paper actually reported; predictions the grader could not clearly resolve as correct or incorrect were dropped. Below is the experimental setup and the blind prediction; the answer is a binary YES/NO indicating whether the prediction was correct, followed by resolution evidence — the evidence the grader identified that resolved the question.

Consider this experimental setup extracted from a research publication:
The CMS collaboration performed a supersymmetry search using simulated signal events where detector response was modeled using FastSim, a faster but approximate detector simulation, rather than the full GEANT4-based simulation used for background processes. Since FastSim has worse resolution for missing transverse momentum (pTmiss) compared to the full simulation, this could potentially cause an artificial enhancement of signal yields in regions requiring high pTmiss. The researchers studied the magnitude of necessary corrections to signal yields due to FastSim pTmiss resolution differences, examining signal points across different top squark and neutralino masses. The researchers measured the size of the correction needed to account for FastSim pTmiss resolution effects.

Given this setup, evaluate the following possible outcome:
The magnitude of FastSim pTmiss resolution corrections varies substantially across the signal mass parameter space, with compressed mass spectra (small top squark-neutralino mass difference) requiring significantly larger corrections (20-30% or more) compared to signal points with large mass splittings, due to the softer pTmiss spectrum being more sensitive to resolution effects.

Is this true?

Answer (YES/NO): NO